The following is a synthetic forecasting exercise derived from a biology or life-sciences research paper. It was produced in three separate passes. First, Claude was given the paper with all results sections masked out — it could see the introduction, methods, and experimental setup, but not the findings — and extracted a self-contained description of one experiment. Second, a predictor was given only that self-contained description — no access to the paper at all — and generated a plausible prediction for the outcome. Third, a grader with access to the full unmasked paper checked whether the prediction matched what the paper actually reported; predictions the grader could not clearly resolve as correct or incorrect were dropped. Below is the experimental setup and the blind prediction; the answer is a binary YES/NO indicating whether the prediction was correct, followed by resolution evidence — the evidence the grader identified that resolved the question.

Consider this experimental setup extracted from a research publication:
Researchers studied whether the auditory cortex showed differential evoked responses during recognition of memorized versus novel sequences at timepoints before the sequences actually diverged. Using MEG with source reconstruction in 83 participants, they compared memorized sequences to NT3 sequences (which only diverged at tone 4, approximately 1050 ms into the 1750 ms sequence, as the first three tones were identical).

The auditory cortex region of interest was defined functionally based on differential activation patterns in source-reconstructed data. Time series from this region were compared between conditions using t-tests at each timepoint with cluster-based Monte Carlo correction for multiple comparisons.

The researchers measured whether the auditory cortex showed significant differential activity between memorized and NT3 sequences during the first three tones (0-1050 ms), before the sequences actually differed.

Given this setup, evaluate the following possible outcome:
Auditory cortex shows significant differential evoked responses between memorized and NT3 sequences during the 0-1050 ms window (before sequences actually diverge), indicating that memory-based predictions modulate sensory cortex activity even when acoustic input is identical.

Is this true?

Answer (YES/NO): NO